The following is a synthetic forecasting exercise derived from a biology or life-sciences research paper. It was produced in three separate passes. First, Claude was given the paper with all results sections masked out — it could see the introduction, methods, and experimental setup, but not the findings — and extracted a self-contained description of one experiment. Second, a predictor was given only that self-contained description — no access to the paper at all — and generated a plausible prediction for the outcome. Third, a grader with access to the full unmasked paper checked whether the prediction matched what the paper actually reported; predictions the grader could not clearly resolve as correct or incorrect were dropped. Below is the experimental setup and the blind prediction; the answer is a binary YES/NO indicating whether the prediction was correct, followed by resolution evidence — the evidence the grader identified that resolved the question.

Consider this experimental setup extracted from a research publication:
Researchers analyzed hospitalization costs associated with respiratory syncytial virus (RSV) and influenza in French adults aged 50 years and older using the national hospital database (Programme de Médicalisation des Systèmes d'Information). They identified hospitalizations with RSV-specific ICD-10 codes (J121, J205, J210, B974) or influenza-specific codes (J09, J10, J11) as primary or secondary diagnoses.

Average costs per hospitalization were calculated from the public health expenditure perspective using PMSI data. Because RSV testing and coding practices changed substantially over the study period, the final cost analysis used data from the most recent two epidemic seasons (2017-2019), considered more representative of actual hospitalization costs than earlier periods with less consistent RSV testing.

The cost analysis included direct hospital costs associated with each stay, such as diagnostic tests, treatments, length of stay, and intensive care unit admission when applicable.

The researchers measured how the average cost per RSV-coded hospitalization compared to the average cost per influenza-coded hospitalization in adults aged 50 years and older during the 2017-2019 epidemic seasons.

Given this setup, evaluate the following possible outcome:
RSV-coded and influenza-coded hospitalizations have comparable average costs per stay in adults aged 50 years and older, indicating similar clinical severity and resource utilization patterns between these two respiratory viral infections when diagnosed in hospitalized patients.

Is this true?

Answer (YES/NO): NO